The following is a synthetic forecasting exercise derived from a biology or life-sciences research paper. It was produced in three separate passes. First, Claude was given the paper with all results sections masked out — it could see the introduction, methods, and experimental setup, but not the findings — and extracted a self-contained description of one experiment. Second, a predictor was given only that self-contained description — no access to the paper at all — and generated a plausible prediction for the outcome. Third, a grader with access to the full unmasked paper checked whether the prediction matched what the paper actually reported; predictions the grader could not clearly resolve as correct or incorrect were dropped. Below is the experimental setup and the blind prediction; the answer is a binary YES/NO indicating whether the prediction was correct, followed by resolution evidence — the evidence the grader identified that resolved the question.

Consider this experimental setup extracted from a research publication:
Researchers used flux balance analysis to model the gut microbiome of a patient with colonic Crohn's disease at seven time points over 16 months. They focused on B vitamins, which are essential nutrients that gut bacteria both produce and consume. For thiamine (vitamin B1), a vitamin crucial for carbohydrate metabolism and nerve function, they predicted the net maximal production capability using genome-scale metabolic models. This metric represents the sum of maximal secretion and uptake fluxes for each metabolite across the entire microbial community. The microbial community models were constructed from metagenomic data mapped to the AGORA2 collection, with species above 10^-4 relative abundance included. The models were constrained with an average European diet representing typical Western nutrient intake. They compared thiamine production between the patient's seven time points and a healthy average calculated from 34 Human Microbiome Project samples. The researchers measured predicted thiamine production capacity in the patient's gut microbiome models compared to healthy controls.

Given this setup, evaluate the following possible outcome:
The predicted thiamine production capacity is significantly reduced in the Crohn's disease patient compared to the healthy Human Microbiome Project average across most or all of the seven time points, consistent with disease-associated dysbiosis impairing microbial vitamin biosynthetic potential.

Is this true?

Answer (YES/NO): NO